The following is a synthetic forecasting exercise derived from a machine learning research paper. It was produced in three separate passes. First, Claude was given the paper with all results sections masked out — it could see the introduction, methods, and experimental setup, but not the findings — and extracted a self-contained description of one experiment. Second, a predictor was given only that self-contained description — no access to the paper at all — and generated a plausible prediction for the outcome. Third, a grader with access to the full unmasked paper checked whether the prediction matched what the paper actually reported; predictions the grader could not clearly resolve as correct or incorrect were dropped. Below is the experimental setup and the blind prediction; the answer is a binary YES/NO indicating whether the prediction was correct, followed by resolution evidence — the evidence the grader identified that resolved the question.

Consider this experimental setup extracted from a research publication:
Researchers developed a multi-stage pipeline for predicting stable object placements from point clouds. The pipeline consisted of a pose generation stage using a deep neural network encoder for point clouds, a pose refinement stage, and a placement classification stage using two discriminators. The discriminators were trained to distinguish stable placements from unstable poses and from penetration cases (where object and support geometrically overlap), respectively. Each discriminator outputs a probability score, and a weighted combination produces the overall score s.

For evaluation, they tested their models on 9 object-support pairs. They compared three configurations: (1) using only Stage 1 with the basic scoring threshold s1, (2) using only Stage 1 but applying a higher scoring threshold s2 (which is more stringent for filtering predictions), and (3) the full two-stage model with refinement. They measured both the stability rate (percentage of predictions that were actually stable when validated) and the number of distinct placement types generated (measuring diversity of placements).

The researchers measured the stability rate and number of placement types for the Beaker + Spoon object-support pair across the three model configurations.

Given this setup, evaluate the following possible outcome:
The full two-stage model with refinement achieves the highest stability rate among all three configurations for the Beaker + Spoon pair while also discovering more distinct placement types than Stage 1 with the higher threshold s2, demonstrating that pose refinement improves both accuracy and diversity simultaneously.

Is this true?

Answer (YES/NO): YES